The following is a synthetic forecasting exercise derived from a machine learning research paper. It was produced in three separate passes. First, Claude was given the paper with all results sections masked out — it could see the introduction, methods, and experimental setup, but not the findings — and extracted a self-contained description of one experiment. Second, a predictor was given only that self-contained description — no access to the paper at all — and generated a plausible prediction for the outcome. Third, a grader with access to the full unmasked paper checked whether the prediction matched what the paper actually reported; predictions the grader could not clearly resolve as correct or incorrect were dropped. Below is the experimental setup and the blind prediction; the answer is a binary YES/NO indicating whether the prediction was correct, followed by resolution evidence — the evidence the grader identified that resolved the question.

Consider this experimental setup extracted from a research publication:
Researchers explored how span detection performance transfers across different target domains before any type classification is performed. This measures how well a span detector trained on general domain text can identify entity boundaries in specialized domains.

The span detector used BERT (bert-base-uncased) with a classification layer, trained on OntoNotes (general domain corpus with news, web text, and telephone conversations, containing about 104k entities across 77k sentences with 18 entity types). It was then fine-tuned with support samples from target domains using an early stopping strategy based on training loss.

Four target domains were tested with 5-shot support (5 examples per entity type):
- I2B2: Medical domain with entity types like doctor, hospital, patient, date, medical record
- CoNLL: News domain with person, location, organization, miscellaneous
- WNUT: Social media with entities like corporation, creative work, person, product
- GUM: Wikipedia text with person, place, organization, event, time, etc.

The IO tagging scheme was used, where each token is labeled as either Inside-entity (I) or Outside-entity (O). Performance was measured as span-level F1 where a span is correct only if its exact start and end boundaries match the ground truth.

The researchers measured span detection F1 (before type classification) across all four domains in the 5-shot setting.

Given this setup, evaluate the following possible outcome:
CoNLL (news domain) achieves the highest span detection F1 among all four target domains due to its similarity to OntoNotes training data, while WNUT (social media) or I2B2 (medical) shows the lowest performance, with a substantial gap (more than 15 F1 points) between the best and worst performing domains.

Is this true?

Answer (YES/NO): YES